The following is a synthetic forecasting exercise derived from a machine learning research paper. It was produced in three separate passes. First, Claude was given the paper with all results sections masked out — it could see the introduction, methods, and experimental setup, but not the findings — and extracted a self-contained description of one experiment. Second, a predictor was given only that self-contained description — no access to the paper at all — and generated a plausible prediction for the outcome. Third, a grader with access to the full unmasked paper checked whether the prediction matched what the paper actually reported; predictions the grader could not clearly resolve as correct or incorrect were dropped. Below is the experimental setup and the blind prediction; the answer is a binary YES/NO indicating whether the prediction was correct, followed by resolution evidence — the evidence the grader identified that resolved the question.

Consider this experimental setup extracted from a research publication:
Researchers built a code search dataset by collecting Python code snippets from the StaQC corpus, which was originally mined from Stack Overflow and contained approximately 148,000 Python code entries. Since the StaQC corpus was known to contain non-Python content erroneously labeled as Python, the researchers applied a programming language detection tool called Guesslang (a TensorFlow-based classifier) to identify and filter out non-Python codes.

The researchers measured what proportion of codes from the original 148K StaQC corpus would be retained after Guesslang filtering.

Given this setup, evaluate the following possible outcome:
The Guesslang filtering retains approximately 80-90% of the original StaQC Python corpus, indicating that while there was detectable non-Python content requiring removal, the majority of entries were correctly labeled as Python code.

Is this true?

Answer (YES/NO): NO